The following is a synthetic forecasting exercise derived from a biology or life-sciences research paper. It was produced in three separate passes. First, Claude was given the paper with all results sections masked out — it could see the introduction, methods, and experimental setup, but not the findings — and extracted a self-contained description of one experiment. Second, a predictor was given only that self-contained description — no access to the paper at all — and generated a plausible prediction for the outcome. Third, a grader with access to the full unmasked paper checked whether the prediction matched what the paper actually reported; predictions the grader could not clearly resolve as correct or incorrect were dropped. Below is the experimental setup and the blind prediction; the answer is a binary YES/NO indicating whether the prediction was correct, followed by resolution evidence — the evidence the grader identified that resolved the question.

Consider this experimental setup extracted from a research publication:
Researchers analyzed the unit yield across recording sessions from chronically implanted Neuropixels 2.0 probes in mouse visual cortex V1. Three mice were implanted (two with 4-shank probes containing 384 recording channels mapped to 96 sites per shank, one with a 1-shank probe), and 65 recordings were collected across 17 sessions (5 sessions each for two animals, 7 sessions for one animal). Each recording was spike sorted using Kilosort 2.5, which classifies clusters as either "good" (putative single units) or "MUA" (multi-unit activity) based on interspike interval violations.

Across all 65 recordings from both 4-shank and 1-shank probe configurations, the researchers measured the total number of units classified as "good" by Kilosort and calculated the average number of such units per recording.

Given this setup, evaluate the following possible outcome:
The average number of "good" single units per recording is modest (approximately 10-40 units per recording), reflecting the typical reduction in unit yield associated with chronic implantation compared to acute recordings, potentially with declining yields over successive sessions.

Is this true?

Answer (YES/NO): NO